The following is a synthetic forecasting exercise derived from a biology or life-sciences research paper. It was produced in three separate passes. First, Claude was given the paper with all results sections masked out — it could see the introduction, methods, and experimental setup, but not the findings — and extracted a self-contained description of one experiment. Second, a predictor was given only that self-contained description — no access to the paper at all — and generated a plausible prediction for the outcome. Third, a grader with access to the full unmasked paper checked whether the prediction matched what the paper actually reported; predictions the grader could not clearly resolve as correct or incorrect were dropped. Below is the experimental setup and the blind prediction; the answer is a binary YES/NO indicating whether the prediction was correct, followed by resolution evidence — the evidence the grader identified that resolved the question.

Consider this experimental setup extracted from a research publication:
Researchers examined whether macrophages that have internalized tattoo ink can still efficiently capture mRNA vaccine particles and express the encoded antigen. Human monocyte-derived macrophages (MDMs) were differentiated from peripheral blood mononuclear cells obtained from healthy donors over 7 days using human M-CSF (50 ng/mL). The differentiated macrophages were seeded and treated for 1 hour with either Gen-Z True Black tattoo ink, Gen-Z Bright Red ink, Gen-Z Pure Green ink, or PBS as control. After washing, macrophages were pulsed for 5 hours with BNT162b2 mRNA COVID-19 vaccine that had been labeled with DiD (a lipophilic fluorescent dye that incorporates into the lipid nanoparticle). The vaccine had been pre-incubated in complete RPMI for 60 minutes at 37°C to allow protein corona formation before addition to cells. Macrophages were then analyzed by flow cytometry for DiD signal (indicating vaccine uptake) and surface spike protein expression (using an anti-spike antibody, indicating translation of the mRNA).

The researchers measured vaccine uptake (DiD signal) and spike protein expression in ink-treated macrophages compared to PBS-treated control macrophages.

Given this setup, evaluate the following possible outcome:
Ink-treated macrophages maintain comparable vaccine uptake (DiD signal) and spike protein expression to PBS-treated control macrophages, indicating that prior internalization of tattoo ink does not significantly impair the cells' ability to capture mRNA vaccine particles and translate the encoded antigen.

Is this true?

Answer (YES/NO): NO